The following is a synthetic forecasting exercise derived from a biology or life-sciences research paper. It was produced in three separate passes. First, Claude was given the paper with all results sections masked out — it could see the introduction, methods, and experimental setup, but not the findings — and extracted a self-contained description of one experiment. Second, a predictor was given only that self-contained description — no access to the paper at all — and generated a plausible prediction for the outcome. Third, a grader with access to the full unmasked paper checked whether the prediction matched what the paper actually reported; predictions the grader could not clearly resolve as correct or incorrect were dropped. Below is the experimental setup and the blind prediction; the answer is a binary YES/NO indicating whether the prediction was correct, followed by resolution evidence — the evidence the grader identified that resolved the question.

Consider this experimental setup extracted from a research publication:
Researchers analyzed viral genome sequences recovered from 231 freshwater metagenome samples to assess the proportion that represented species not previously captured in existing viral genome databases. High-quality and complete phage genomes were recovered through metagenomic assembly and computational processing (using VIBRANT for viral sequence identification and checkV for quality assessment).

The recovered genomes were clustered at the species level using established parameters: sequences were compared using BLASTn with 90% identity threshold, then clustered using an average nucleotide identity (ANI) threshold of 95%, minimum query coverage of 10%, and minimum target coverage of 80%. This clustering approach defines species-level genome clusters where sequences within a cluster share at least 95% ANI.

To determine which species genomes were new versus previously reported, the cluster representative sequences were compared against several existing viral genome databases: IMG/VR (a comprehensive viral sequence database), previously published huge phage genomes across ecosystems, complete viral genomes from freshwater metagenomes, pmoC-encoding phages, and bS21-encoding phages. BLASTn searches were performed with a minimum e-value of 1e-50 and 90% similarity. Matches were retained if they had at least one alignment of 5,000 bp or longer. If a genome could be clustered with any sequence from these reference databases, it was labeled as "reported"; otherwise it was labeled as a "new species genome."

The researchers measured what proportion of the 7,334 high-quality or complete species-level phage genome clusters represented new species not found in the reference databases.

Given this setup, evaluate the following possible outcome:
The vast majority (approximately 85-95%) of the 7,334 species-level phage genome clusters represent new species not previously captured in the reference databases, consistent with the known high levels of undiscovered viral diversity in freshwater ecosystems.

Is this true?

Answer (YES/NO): NO